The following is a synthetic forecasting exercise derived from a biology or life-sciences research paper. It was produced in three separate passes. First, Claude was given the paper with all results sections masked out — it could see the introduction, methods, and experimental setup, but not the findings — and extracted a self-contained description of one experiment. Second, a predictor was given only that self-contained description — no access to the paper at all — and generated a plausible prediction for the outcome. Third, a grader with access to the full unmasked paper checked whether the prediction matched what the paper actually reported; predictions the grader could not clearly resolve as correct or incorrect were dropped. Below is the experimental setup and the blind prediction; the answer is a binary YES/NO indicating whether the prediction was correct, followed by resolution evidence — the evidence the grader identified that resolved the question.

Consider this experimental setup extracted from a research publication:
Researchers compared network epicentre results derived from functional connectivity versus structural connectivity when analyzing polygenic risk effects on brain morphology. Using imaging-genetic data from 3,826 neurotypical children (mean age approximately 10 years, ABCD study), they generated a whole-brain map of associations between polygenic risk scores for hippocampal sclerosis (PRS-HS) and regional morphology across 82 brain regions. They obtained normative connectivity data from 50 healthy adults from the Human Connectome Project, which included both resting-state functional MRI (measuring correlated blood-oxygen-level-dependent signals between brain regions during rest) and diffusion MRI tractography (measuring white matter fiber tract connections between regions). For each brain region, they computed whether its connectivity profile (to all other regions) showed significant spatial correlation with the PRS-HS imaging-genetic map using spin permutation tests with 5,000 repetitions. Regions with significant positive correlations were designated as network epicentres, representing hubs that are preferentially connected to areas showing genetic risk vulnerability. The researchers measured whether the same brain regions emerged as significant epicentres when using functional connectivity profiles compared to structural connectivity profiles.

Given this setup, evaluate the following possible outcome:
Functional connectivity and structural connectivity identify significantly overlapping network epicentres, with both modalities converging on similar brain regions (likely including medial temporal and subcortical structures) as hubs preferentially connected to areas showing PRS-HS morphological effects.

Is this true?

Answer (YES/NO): YES